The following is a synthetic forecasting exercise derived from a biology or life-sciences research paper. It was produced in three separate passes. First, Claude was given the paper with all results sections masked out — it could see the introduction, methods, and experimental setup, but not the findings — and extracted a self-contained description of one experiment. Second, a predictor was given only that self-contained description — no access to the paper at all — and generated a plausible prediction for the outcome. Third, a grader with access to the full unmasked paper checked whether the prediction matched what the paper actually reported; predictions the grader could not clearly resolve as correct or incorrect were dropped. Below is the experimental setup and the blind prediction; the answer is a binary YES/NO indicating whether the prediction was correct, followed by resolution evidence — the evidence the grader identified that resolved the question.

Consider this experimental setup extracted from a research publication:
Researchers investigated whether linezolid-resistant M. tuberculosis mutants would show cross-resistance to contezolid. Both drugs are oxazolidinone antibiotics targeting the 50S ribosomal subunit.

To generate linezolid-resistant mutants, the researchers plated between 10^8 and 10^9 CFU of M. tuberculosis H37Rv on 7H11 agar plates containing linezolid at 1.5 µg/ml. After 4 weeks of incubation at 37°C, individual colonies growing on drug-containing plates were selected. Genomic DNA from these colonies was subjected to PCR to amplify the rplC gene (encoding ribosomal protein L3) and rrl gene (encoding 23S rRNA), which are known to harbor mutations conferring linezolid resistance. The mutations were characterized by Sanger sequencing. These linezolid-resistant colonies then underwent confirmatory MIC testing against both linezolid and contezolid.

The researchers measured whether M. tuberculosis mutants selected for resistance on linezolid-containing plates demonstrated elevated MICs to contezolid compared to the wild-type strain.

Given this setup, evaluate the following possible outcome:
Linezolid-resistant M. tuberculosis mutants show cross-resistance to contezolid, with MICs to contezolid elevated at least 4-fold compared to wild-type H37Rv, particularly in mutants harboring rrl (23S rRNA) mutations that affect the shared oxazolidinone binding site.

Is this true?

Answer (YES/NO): YES